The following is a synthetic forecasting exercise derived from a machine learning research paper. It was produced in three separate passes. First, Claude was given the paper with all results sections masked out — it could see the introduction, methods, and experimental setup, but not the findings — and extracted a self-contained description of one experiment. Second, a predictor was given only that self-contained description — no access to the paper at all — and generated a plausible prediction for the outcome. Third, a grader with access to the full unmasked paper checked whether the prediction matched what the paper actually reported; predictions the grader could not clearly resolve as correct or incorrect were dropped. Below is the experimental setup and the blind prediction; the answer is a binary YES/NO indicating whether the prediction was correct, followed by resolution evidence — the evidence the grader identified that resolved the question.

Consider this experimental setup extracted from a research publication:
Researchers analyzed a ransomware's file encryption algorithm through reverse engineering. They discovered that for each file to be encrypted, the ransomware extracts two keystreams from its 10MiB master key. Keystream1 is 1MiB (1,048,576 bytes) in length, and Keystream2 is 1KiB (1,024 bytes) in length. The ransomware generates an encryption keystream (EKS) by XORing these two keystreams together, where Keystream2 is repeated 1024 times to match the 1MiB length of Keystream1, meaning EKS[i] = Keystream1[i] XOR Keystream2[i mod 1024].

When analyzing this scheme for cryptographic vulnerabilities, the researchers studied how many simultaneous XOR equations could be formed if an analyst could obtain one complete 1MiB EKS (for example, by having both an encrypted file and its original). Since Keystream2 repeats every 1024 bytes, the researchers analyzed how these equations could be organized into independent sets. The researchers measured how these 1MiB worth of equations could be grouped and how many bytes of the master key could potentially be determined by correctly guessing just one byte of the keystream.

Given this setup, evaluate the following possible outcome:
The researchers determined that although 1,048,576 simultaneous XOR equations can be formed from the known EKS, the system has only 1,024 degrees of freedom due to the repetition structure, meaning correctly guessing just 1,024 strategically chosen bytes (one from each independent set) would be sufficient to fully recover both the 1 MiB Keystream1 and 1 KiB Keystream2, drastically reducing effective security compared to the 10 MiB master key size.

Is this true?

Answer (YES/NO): NO